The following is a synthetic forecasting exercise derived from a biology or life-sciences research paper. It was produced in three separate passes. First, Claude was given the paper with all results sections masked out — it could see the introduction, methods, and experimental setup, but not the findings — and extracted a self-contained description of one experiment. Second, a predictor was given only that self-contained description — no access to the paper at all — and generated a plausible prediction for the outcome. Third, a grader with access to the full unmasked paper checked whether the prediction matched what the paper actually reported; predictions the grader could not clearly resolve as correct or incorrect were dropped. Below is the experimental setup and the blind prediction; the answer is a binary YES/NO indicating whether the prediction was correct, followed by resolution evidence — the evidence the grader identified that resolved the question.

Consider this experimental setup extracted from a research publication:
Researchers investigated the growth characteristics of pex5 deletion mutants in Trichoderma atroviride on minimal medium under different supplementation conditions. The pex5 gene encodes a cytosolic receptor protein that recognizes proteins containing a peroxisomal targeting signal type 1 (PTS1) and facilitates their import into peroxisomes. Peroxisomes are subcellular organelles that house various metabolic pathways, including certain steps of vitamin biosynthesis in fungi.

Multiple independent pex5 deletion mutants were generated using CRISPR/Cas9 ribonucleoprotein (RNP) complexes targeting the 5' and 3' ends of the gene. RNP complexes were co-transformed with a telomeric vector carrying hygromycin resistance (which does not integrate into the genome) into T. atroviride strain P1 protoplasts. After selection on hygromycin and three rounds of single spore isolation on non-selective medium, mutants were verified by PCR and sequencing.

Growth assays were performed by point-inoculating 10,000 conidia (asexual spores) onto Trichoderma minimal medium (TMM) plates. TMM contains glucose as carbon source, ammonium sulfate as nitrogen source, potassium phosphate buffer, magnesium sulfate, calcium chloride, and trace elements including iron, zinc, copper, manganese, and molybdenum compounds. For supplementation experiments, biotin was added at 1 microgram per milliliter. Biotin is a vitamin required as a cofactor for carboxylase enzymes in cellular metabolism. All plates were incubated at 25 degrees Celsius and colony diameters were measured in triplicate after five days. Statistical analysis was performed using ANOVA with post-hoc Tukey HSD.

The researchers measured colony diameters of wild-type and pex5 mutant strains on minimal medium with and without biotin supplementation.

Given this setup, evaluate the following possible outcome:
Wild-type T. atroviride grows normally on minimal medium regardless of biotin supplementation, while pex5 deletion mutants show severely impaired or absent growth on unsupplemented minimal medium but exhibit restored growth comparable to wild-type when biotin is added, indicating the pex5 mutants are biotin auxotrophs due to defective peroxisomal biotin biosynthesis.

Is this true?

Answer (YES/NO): NO